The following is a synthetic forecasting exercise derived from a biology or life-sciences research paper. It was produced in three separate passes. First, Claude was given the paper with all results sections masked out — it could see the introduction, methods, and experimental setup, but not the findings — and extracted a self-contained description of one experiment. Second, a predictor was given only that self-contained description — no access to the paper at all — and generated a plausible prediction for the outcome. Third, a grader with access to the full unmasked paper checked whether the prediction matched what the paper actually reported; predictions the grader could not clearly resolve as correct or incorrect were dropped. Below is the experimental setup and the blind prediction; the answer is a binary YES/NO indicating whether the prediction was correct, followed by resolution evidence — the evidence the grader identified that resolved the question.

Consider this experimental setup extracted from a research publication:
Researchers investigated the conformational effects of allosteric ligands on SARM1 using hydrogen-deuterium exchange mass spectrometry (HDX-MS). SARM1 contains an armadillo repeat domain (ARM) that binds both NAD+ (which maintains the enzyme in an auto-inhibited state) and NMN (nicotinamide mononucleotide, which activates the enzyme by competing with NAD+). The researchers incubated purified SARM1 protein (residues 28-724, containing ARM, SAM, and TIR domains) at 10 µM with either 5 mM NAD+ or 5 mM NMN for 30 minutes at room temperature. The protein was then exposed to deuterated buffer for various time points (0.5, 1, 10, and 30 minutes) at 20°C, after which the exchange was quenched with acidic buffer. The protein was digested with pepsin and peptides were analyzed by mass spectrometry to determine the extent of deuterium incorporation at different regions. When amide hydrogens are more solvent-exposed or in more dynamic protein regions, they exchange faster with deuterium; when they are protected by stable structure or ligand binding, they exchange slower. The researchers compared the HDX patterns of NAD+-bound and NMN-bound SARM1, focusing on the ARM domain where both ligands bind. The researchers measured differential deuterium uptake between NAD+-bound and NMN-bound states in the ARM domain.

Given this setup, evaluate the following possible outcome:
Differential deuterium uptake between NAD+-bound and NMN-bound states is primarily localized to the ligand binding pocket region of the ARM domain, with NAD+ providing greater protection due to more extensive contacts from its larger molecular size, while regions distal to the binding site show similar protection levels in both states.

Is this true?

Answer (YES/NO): NO